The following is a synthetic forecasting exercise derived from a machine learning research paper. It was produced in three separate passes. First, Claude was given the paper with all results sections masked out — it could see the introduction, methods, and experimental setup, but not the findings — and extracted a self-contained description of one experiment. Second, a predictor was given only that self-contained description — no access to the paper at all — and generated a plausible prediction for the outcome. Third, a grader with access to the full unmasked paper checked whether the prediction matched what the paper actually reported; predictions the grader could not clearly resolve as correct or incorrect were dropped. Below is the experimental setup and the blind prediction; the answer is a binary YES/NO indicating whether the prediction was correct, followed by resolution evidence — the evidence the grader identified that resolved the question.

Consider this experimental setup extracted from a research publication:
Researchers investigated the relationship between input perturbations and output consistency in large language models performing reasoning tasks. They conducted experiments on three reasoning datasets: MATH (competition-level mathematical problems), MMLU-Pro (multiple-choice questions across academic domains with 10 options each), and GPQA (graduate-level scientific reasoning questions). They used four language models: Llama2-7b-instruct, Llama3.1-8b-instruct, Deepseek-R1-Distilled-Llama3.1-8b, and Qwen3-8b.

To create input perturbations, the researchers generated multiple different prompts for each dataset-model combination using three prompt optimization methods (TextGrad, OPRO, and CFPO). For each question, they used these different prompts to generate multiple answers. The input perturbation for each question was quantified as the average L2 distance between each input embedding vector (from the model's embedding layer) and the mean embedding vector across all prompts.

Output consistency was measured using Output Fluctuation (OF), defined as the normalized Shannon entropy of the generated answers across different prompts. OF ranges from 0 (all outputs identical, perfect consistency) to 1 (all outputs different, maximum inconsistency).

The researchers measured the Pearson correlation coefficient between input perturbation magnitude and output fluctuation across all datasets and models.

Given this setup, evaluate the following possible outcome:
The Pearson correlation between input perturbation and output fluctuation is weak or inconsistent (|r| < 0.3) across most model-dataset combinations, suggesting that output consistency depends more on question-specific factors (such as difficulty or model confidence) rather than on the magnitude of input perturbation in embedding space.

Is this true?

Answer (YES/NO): NO